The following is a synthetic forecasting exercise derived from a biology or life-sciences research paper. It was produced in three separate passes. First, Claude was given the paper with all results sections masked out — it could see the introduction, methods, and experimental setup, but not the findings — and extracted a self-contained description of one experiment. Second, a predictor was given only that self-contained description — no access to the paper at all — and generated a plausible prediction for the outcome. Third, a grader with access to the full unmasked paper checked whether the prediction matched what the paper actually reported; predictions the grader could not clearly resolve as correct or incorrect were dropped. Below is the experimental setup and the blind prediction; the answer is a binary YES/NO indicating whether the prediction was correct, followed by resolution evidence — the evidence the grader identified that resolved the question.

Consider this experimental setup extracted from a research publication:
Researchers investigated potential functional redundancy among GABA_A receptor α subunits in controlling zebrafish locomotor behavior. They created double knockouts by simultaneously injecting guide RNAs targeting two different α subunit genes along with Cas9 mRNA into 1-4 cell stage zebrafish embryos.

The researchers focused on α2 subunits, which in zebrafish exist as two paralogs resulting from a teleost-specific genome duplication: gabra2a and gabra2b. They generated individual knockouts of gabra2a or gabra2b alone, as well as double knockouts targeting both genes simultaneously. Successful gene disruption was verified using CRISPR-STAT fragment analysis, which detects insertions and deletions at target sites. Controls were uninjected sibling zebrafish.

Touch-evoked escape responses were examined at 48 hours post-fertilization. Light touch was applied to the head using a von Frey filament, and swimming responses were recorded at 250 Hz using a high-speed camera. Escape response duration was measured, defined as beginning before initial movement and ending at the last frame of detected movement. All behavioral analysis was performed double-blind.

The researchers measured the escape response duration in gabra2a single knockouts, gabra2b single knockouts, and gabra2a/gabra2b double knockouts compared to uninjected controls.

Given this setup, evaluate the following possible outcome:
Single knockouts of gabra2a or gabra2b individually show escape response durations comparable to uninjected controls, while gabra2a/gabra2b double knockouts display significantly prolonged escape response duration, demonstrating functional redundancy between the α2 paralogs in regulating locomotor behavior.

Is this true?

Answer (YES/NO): NO